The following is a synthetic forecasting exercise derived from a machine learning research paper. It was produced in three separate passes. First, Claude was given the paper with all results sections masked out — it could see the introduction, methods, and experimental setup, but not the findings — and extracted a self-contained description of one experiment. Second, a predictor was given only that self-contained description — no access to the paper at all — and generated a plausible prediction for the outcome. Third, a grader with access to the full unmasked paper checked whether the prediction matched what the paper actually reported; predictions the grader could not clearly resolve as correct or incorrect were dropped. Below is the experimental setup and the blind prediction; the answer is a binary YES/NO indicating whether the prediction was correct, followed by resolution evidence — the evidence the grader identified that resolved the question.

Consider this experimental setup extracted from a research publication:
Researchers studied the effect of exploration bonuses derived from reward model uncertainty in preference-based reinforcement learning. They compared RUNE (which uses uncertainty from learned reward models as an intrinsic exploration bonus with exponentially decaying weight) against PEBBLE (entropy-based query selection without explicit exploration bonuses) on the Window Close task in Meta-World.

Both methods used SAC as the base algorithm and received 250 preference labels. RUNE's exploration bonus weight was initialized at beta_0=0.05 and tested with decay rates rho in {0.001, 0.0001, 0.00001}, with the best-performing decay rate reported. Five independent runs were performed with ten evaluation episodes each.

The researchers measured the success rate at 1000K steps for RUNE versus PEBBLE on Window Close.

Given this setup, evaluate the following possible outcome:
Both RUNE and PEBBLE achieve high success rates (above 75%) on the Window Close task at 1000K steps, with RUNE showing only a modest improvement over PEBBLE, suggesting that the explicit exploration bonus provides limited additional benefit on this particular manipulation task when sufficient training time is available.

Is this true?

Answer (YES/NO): NO